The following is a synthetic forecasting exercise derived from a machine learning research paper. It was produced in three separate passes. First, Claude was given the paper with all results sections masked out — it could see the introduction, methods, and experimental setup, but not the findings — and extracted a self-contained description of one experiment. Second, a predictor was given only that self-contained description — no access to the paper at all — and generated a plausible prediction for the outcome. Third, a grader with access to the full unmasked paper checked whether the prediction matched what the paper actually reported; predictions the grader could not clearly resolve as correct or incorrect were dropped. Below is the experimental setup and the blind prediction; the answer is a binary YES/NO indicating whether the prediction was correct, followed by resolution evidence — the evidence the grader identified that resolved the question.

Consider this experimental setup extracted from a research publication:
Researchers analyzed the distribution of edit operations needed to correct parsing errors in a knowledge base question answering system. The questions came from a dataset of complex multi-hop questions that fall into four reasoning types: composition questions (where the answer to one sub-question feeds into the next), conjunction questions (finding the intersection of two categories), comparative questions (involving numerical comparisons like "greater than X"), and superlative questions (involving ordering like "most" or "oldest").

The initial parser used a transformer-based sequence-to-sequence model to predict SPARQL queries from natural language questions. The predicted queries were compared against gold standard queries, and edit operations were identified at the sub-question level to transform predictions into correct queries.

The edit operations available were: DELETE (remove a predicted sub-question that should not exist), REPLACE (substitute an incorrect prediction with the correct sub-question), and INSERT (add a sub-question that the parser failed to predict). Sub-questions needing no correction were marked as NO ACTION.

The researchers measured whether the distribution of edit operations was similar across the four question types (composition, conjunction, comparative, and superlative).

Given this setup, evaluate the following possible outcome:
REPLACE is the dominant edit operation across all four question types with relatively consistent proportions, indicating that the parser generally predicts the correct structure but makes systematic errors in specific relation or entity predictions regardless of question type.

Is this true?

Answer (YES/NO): YES